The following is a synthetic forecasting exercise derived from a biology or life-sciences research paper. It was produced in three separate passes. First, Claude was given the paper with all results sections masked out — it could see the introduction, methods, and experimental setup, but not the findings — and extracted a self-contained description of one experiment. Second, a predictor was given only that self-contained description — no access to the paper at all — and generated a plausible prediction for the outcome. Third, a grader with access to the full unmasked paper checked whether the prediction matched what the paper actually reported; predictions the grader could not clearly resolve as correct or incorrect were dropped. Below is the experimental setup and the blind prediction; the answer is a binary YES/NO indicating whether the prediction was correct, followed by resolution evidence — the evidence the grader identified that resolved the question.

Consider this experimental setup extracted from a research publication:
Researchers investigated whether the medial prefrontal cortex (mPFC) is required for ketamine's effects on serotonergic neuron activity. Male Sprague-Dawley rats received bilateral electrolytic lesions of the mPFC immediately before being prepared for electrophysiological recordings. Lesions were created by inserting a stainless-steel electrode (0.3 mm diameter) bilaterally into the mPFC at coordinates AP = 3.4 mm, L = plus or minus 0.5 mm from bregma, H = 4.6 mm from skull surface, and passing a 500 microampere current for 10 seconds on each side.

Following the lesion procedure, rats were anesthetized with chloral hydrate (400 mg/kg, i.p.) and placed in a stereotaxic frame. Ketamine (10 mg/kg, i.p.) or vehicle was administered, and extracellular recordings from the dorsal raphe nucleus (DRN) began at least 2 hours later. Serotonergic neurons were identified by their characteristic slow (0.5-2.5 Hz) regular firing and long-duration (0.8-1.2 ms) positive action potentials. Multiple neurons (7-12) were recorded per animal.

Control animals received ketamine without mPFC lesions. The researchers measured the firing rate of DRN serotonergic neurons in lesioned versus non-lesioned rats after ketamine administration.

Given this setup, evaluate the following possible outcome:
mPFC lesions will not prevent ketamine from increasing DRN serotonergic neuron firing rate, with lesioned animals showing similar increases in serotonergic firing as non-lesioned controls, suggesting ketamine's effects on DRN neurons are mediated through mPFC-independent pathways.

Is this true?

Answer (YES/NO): NO